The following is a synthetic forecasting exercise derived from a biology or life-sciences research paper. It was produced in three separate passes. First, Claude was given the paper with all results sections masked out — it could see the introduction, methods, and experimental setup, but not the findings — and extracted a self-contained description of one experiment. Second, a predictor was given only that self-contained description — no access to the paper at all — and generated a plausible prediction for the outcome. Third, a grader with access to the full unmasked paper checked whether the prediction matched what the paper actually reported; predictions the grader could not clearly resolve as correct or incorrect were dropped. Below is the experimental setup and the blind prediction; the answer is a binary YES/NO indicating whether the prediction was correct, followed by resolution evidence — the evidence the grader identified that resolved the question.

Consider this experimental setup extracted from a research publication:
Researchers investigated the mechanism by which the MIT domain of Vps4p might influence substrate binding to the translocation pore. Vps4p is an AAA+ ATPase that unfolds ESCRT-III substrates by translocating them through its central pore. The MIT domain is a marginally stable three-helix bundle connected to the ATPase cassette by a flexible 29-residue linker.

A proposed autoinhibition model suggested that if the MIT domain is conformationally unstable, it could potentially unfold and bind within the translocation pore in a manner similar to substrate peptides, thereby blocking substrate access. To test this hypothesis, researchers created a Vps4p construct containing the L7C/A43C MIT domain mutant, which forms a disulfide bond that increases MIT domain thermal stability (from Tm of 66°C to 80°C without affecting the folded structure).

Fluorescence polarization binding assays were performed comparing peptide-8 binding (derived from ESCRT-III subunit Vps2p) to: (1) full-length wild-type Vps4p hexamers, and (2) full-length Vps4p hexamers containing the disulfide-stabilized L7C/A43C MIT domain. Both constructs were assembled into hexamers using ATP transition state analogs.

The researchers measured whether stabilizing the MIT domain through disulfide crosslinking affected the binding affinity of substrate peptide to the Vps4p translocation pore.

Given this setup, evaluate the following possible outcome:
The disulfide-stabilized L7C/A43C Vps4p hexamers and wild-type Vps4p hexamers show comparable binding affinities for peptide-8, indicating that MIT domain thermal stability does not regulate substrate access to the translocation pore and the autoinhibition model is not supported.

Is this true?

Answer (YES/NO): NO